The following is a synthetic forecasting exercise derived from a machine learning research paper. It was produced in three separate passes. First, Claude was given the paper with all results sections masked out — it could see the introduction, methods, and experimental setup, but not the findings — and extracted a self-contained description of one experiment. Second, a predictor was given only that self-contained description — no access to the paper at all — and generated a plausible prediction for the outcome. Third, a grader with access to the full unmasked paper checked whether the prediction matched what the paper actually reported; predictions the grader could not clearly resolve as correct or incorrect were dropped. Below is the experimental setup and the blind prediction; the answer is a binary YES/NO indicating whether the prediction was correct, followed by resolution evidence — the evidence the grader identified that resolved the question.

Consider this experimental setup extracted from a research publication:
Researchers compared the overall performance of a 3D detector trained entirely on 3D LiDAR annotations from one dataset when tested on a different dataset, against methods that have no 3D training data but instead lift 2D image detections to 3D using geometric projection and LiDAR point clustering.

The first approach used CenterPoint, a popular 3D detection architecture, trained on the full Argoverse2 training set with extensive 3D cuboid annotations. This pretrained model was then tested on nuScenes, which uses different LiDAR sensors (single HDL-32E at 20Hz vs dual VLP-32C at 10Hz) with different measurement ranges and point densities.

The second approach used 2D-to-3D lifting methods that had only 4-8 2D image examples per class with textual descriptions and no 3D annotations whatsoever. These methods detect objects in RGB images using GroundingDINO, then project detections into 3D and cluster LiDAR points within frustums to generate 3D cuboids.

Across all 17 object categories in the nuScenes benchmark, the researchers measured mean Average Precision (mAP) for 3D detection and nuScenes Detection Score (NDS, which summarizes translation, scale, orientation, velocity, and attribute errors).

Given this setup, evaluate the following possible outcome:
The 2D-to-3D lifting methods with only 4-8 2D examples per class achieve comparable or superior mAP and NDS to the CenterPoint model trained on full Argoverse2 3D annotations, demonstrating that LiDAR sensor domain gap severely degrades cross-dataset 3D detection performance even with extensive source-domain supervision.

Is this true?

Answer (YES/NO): YES